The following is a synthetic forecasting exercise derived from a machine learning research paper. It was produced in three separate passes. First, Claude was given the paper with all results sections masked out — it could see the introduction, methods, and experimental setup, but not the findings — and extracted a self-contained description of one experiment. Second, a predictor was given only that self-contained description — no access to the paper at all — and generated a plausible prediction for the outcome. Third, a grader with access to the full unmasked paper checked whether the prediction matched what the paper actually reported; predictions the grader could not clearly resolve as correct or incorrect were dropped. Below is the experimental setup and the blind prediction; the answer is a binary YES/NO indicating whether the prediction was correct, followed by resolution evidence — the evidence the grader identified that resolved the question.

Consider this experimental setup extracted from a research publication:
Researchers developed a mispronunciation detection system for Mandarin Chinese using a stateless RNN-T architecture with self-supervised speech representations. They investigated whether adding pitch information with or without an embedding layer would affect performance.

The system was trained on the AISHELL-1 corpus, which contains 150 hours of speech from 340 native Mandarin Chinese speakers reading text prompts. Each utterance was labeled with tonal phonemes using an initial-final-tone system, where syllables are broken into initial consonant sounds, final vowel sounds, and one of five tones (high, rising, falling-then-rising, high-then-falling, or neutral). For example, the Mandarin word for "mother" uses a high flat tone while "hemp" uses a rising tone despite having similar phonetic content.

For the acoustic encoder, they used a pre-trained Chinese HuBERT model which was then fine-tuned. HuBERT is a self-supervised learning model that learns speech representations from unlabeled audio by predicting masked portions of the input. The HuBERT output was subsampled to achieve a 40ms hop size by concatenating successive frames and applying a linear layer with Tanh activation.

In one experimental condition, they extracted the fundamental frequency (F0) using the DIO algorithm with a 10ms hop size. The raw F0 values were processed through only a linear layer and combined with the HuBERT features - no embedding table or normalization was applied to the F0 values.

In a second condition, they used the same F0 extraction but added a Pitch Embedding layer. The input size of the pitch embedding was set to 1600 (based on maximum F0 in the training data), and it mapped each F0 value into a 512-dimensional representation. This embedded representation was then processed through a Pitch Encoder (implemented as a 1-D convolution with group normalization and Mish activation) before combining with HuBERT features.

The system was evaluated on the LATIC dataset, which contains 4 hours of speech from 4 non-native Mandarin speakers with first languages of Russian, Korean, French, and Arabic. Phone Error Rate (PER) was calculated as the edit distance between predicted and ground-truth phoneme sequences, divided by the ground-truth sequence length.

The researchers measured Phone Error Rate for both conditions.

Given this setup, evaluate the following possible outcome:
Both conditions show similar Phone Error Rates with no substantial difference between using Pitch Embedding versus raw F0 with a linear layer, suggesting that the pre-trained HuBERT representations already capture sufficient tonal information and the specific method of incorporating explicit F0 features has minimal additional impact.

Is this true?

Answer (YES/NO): NO